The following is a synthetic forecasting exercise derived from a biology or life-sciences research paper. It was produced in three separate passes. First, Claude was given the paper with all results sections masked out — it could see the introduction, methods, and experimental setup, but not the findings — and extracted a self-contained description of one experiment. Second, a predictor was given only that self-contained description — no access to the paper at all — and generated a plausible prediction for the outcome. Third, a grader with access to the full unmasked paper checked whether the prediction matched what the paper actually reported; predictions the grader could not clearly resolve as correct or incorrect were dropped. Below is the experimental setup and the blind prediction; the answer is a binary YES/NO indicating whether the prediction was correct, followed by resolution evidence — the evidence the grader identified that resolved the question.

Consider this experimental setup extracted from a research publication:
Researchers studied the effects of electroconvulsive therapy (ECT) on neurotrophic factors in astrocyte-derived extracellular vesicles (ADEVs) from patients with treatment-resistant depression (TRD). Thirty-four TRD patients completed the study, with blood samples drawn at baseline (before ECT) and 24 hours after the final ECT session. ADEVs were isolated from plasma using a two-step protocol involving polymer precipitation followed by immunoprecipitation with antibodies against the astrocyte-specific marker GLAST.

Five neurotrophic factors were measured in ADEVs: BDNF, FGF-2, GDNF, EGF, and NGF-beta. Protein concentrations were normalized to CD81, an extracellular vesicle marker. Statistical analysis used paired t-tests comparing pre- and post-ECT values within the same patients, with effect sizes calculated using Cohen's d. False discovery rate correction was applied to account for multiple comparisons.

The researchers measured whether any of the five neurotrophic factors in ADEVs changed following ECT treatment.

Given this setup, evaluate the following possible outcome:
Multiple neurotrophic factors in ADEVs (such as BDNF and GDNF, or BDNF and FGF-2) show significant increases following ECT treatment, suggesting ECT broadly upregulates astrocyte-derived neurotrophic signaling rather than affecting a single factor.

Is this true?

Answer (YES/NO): NO